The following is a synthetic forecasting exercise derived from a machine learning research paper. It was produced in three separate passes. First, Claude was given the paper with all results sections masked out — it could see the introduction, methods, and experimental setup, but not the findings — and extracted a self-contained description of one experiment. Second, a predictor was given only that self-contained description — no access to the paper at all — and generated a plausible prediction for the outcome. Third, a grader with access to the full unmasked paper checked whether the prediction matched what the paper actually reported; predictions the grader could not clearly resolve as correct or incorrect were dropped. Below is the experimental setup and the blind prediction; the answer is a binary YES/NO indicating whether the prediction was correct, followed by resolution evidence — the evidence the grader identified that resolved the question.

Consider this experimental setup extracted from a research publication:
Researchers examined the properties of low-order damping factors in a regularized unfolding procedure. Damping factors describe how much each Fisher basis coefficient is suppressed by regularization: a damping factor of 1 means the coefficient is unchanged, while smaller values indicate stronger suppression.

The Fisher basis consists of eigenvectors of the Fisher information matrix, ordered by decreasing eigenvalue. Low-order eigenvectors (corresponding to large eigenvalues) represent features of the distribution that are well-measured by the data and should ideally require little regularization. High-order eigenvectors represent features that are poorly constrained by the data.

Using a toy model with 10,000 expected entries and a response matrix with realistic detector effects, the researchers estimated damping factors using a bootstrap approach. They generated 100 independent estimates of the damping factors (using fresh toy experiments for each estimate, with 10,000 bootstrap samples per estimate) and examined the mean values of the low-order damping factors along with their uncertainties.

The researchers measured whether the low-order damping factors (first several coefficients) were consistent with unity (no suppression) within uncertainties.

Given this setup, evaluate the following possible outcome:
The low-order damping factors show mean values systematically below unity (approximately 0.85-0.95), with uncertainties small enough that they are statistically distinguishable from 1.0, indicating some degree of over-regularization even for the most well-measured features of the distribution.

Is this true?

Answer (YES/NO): NO